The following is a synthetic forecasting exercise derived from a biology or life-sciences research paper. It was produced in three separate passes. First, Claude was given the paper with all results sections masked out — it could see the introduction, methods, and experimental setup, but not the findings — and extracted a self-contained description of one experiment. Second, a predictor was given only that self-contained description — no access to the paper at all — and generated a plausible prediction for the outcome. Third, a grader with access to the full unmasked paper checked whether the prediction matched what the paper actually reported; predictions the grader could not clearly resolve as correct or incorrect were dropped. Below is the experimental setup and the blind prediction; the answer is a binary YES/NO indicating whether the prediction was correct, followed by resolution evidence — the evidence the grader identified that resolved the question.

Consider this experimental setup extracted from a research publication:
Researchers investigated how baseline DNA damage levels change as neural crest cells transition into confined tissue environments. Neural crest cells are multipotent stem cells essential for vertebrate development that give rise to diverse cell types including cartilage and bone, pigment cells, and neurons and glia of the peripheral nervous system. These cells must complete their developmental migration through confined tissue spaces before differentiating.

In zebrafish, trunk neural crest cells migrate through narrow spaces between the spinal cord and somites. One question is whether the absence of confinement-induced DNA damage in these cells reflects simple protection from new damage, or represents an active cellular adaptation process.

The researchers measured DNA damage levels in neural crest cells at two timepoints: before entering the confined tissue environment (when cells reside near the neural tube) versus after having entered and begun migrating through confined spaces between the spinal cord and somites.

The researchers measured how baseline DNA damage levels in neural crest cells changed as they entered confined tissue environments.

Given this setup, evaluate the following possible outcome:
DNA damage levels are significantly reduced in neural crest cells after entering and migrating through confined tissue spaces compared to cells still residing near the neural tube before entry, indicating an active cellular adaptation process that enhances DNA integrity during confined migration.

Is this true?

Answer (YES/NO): YES